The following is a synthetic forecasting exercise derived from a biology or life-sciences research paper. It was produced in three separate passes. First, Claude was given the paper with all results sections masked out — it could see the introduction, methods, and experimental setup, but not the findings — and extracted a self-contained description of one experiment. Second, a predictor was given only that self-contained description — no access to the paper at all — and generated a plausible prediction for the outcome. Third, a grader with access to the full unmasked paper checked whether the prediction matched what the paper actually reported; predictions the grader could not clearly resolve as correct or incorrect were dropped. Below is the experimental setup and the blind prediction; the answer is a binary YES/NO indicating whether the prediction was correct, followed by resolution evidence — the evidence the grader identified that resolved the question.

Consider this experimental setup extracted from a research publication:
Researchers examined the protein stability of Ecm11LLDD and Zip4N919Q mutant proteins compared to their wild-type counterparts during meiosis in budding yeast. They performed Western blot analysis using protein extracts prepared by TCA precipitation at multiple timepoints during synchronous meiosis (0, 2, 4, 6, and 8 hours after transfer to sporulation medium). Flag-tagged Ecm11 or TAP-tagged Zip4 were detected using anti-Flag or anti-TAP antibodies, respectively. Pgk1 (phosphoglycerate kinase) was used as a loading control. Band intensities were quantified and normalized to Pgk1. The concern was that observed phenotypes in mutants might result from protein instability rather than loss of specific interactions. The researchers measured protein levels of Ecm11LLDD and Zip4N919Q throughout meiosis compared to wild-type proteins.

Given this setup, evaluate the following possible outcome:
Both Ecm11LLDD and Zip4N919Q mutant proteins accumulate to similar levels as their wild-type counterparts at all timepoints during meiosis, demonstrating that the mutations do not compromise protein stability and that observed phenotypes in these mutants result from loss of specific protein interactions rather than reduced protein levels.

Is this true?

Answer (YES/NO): NO